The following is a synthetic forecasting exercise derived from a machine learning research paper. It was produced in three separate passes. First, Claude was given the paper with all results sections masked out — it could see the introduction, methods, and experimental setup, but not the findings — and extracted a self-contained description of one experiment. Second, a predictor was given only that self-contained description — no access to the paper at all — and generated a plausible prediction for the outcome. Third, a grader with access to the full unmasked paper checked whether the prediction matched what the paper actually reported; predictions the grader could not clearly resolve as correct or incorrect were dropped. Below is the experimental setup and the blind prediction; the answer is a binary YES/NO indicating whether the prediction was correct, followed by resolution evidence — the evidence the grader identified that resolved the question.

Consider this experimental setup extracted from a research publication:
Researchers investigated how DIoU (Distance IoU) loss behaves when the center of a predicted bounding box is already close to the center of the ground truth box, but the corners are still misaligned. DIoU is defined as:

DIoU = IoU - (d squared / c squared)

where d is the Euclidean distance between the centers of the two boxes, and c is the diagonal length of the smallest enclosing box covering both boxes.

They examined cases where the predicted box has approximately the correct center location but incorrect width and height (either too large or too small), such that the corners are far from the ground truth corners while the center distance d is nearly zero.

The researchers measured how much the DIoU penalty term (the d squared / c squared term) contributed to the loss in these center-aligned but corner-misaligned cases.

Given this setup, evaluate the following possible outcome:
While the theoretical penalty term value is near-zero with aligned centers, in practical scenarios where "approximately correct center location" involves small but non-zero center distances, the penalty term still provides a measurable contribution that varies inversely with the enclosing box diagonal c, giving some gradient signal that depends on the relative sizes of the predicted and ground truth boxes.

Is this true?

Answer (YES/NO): NO